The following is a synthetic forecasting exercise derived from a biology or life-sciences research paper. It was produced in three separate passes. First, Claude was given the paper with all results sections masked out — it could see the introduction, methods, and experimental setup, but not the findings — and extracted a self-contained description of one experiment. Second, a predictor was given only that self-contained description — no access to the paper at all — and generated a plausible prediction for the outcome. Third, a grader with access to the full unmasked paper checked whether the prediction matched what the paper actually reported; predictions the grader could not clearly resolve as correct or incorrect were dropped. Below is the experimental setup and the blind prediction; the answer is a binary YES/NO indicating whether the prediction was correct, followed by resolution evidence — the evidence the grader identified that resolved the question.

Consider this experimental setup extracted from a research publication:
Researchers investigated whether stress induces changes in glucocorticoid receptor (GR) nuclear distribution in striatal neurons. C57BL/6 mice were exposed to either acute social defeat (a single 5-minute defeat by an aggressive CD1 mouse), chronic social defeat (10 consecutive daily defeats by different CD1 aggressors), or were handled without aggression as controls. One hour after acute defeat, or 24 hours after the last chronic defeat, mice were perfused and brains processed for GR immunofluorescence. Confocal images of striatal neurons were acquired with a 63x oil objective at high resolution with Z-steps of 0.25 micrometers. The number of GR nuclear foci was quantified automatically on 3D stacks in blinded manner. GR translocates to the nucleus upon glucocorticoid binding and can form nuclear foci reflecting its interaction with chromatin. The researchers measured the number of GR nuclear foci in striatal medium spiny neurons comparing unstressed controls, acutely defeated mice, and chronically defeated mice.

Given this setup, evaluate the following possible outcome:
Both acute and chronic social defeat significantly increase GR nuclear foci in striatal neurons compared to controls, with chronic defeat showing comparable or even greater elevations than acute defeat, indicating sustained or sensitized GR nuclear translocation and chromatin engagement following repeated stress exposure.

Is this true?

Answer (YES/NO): NO